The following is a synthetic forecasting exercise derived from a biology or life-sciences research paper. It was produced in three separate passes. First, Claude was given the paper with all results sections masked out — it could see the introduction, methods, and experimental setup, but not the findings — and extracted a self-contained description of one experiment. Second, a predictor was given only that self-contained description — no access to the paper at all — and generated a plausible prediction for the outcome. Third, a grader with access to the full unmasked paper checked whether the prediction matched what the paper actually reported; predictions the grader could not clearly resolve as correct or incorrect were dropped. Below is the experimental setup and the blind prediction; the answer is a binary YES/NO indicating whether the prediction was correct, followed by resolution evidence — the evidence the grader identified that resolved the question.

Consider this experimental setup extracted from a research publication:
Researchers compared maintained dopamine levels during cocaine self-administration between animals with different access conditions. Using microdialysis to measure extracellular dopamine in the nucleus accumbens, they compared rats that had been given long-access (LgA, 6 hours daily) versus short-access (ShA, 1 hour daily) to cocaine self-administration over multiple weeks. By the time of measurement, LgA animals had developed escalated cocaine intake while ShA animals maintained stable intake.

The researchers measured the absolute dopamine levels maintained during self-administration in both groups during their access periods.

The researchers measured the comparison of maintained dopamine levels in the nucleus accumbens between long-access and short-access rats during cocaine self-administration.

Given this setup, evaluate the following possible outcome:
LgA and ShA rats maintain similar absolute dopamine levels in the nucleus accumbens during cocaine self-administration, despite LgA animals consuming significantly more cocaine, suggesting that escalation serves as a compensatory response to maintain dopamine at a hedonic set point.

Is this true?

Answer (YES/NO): NO